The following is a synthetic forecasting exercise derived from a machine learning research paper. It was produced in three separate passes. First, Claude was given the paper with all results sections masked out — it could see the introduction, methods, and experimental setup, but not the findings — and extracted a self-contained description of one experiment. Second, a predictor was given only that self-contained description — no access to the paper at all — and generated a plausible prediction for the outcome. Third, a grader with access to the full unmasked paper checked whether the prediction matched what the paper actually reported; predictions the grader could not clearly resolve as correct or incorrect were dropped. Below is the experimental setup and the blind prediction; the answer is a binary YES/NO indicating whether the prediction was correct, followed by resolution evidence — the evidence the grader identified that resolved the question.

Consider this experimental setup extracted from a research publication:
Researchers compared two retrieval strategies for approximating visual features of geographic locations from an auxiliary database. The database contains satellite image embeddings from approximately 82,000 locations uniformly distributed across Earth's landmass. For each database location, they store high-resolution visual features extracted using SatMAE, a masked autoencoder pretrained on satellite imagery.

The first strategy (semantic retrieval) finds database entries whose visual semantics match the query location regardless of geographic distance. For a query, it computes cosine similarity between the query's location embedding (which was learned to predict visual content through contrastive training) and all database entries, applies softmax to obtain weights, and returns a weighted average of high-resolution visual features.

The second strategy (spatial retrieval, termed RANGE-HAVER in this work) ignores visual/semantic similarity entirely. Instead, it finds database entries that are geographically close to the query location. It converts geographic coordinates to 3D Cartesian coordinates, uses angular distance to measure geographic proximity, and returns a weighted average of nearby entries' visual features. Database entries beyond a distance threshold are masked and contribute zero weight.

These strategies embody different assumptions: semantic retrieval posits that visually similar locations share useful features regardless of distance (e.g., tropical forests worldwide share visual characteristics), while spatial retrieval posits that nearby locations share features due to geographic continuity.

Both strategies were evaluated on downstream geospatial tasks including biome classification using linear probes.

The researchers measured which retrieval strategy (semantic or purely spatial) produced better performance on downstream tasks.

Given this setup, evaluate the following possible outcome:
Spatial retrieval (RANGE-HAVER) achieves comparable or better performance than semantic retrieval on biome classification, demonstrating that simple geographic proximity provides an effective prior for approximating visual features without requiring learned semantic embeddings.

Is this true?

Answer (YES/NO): NO